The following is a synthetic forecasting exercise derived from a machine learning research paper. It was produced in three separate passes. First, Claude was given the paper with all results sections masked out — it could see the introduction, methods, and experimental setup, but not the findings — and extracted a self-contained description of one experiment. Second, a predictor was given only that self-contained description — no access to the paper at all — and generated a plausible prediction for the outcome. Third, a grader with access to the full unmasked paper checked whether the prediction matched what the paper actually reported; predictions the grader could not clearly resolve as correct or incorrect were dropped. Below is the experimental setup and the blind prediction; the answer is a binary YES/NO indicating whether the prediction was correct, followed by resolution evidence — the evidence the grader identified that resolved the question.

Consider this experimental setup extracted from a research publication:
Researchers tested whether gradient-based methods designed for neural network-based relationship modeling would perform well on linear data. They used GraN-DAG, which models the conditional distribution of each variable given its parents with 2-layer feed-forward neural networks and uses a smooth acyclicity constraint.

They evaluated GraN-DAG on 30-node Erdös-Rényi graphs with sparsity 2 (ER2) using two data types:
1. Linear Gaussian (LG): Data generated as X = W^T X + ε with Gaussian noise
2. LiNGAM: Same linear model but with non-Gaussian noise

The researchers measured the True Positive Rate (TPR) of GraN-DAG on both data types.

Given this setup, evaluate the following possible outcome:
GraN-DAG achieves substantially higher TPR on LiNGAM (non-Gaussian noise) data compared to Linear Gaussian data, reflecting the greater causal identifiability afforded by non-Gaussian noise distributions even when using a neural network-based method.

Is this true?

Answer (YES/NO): NO